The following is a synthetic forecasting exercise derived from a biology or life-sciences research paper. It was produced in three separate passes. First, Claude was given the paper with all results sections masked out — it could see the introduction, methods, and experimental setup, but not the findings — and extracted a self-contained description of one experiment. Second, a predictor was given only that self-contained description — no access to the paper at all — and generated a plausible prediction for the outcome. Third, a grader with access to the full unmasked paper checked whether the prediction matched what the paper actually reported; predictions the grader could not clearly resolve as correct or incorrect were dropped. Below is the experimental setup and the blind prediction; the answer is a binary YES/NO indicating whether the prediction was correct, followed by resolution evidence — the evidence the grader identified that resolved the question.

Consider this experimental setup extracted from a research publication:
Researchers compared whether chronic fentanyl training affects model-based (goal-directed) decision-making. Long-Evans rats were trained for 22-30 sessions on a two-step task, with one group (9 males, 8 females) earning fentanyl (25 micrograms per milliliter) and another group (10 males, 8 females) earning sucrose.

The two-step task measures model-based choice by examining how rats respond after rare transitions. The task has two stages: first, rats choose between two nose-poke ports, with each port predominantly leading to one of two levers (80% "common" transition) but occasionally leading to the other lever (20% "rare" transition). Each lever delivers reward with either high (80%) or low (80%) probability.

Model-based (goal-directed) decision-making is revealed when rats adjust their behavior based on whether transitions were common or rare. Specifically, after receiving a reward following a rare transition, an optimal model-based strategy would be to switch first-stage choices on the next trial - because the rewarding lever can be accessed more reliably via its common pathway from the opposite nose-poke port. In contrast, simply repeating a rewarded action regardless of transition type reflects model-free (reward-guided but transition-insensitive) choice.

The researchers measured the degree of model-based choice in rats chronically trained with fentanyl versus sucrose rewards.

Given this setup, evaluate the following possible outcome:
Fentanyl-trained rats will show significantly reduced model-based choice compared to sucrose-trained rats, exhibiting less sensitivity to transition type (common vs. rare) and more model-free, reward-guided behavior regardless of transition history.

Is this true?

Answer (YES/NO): NO